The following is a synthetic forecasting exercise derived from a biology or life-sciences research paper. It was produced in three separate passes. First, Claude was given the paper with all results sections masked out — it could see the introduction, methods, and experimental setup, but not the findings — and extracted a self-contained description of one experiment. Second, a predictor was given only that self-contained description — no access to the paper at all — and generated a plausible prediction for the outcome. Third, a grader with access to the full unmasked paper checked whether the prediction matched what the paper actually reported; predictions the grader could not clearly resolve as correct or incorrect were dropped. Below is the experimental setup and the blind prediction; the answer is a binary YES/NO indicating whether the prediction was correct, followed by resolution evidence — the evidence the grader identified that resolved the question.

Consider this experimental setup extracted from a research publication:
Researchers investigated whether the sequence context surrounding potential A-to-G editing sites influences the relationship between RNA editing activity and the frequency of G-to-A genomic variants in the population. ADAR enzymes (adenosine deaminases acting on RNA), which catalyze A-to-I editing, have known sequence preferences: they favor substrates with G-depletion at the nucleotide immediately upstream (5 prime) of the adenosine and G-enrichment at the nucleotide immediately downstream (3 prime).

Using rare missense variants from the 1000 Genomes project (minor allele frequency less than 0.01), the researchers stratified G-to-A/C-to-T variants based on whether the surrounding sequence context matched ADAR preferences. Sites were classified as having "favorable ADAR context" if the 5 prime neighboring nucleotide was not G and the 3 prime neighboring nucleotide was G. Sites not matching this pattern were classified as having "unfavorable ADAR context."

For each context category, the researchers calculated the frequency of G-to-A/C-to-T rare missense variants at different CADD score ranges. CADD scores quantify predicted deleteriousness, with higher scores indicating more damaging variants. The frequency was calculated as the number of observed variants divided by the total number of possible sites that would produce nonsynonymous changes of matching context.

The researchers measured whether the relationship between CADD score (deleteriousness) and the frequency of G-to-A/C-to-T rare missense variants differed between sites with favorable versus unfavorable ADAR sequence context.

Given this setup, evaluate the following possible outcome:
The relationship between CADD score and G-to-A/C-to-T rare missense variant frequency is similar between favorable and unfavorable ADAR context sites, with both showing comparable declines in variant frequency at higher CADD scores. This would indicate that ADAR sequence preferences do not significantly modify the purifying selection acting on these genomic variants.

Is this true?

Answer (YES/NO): NO